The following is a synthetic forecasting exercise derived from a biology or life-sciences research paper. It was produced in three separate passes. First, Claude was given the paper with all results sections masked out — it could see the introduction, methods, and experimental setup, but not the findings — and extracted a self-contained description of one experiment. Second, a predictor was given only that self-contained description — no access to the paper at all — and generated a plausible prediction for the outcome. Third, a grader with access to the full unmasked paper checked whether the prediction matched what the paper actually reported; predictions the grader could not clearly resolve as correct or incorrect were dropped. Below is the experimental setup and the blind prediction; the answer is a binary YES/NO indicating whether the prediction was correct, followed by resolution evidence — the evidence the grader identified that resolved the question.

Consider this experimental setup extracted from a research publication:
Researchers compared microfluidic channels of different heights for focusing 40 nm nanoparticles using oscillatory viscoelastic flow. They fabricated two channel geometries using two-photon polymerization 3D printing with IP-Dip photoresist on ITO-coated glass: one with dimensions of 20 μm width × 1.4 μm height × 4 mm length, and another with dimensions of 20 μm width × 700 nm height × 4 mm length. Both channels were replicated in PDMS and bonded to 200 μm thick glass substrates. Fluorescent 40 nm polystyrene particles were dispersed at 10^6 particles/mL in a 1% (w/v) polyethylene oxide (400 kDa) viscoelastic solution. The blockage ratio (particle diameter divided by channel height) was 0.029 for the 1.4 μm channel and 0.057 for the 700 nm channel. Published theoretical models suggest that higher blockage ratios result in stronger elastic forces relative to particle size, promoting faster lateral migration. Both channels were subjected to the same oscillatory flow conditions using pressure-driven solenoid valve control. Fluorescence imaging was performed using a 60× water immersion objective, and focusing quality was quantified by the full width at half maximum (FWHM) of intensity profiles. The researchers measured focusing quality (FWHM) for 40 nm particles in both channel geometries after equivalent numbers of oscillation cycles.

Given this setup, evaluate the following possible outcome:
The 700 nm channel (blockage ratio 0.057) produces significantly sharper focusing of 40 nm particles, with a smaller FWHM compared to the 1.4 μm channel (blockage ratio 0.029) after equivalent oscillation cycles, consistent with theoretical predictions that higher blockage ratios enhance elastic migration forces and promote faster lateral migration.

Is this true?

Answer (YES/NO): YES